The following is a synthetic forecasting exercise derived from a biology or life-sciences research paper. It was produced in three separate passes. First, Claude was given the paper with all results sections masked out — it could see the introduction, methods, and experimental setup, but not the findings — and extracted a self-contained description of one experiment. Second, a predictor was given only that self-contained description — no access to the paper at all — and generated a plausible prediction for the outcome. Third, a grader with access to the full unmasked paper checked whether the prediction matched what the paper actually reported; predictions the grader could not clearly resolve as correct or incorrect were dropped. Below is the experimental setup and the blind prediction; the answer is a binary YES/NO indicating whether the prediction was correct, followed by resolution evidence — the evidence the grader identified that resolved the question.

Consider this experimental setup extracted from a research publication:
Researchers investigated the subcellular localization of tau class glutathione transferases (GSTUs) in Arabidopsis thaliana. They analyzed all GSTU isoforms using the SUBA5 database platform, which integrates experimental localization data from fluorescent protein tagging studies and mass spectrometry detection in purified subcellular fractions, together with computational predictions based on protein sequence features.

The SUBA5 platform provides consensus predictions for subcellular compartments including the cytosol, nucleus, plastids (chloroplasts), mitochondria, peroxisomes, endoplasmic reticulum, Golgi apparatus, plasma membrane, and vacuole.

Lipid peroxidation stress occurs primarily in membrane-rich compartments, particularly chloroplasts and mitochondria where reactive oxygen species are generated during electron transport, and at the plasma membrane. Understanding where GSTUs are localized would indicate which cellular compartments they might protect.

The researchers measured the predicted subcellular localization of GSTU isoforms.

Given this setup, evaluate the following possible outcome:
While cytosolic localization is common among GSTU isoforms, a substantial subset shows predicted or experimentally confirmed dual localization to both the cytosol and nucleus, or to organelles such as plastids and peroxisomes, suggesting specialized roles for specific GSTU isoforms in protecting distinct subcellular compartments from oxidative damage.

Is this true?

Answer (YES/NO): NO